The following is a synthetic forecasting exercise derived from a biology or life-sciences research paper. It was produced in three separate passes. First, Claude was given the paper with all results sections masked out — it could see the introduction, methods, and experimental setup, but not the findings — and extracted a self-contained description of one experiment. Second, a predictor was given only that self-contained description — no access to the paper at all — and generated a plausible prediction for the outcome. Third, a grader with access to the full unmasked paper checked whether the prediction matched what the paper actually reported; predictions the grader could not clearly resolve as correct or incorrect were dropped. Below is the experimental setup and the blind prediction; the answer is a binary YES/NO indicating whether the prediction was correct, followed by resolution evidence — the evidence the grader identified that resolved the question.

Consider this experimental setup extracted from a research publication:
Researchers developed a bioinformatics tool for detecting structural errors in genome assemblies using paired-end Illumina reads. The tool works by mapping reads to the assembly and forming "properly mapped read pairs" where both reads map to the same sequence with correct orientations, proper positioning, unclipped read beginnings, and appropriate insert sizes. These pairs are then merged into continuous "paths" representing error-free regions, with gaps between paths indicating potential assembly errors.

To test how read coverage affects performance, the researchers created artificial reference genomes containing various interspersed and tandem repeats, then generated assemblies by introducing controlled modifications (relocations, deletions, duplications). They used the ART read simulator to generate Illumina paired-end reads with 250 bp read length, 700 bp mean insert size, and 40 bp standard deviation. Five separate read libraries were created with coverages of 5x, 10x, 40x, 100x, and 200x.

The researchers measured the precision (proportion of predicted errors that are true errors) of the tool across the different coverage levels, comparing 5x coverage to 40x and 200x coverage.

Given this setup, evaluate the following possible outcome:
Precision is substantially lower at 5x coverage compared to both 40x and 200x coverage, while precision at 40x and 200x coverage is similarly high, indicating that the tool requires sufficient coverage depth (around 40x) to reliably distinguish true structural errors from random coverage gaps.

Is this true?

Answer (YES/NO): YES